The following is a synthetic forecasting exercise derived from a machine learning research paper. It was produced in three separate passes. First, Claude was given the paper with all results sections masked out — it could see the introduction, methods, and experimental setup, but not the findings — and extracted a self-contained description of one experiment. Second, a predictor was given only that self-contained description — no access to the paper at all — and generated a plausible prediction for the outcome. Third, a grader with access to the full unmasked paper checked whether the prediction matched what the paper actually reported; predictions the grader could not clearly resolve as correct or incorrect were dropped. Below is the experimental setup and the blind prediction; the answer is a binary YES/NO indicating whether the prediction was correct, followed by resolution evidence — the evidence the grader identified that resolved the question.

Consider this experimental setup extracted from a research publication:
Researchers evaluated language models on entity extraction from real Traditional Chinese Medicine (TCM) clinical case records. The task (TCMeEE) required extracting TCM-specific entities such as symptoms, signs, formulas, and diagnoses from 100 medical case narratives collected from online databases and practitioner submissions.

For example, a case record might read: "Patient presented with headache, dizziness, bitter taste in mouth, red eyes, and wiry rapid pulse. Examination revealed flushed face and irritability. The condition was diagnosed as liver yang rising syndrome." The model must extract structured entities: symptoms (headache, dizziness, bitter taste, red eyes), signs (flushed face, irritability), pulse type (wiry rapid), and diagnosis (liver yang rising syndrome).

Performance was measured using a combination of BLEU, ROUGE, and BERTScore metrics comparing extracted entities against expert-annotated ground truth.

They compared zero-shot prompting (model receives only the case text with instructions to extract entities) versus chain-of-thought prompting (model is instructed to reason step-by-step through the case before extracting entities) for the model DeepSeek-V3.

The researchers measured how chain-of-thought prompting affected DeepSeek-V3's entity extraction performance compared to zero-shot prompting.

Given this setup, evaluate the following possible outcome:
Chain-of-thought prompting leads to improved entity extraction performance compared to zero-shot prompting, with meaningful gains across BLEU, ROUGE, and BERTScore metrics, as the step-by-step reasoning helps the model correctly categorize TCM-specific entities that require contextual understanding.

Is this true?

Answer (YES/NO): NO